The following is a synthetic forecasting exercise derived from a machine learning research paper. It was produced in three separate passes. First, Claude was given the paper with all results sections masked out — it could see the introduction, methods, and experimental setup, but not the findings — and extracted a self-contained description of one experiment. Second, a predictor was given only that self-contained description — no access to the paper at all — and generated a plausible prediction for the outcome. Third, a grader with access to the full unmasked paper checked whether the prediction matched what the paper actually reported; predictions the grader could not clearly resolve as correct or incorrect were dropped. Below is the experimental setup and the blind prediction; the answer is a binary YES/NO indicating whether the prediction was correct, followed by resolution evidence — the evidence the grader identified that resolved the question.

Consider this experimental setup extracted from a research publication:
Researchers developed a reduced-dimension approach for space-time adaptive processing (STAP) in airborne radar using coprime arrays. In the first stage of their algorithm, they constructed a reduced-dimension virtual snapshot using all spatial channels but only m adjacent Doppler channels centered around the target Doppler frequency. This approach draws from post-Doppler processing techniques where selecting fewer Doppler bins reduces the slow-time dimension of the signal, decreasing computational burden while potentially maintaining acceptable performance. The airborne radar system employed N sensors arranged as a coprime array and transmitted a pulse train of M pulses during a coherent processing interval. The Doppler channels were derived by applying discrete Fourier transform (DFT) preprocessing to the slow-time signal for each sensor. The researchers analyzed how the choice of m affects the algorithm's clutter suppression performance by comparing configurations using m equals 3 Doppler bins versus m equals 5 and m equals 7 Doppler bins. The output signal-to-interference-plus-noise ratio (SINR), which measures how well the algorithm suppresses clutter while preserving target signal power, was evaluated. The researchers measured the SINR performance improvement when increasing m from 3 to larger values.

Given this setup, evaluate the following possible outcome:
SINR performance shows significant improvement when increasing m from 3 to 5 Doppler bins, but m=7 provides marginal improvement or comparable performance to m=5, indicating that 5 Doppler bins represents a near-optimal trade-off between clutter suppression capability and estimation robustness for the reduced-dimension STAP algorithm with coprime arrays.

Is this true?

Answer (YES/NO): NO